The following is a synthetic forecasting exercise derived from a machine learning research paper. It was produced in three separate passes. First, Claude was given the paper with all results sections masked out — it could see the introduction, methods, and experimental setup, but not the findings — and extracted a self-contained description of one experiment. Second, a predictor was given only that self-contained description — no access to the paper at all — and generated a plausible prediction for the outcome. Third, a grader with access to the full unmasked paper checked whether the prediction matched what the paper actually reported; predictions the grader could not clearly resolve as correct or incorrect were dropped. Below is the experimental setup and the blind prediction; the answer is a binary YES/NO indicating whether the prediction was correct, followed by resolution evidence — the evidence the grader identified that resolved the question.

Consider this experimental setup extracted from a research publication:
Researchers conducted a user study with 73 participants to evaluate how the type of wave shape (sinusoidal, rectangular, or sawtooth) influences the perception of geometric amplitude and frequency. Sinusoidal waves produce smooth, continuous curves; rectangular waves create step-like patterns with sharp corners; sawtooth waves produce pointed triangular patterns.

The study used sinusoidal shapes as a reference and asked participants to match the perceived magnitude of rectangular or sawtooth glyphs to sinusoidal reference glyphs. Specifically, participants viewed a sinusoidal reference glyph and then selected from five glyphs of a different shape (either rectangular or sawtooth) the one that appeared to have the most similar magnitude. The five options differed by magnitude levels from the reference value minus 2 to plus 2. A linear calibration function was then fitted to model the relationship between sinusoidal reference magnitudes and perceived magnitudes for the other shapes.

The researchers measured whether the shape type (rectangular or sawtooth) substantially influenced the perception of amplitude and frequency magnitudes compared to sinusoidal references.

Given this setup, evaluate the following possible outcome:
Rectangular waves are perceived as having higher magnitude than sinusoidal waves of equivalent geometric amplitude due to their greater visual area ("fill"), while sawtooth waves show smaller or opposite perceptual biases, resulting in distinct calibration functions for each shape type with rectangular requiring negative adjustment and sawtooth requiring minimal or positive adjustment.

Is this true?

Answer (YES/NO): NO